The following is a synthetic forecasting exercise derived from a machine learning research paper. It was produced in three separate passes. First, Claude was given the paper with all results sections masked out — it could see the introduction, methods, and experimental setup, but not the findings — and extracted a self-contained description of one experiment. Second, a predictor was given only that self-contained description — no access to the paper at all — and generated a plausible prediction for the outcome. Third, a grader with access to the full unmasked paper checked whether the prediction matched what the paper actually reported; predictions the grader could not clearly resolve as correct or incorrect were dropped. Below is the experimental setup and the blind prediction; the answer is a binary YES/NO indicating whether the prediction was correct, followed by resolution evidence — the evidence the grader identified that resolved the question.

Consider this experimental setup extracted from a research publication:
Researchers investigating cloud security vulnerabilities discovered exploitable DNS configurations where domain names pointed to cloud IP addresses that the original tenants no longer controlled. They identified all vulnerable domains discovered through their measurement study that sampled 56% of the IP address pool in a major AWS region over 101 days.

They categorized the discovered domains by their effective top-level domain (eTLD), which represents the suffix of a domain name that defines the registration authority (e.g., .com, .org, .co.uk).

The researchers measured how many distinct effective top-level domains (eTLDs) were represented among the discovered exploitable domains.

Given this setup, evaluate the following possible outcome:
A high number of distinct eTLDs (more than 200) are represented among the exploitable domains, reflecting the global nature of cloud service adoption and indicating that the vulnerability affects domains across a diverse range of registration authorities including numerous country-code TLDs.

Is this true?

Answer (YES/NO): YES